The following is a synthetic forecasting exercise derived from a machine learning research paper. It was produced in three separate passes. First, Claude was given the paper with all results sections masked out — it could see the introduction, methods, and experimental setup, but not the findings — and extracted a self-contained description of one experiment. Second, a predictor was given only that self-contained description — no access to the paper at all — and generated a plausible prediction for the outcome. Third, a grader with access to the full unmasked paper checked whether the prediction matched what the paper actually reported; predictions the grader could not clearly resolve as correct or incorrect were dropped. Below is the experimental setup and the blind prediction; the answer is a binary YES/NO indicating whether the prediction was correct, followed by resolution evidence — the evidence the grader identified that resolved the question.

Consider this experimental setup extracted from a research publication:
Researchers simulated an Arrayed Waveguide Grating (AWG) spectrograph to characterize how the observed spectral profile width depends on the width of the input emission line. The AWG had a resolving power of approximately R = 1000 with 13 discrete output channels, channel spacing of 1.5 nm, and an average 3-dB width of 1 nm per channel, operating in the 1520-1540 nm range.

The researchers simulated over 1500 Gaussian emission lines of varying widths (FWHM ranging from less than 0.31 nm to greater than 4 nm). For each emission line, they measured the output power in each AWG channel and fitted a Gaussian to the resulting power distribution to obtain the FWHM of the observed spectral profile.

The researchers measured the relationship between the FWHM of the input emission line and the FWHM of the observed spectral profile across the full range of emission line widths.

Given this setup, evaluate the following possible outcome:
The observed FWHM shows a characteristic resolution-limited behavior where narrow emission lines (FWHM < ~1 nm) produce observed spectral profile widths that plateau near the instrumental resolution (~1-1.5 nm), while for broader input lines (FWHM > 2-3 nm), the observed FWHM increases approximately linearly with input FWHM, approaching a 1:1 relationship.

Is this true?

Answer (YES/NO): NO